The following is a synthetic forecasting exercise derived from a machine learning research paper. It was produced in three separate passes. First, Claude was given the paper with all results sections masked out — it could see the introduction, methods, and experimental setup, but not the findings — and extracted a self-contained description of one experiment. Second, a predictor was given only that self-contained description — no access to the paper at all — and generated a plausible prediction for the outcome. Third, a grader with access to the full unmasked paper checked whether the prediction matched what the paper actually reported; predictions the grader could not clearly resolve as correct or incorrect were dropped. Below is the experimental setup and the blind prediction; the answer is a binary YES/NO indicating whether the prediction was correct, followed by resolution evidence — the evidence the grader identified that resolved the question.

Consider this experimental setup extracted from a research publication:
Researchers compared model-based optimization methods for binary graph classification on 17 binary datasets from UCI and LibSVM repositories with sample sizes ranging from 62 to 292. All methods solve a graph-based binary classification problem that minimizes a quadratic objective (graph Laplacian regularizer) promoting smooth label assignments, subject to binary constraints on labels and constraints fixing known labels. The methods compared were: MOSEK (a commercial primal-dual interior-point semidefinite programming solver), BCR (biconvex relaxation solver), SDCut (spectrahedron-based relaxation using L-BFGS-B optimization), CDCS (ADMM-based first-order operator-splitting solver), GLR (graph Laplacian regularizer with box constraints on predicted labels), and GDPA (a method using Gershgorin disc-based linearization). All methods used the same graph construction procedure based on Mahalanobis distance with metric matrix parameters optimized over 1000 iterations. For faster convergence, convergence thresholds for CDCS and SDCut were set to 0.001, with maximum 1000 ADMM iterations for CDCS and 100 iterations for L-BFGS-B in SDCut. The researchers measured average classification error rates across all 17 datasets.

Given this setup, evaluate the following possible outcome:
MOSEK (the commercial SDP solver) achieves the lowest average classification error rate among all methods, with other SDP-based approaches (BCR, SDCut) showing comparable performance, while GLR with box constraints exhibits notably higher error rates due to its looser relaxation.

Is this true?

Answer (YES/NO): NO